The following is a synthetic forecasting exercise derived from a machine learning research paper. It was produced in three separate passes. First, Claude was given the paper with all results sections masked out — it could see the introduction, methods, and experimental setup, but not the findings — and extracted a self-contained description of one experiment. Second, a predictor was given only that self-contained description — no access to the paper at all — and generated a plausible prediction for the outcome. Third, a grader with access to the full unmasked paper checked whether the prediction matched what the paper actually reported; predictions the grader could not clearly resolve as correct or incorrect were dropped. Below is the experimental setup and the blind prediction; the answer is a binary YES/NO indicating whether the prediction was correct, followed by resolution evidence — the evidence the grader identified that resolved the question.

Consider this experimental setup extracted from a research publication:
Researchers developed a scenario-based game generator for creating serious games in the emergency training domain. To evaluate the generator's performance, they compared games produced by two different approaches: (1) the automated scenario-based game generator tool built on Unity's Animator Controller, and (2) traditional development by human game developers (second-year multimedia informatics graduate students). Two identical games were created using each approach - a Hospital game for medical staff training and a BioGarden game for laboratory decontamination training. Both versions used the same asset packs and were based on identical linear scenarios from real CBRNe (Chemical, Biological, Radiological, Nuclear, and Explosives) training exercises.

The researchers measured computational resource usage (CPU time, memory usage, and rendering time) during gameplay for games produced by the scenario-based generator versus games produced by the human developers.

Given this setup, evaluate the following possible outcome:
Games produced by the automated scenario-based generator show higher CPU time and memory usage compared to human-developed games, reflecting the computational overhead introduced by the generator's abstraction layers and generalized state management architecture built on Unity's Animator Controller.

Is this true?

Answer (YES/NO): YES